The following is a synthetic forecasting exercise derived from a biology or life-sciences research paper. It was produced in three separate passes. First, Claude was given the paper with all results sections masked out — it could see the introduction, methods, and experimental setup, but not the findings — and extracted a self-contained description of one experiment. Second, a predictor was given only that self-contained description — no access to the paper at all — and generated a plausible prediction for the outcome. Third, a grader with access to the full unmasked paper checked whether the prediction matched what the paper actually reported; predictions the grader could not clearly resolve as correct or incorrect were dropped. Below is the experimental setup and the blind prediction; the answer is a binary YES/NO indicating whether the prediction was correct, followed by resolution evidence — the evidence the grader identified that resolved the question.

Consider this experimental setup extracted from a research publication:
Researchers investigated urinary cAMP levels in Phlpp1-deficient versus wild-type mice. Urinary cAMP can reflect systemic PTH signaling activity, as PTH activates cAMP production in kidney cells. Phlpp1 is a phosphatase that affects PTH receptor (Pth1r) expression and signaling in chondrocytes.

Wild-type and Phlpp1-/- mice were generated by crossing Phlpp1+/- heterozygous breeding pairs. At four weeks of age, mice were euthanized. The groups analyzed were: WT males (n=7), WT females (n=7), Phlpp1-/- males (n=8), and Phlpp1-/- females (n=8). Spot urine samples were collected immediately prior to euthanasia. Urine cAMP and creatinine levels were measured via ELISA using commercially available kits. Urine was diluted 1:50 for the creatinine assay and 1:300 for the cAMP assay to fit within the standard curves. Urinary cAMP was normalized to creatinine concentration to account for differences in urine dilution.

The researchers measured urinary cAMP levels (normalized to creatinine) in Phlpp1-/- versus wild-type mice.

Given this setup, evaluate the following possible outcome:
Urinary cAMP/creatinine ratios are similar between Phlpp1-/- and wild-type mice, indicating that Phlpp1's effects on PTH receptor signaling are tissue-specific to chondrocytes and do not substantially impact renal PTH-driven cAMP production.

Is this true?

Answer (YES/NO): YES